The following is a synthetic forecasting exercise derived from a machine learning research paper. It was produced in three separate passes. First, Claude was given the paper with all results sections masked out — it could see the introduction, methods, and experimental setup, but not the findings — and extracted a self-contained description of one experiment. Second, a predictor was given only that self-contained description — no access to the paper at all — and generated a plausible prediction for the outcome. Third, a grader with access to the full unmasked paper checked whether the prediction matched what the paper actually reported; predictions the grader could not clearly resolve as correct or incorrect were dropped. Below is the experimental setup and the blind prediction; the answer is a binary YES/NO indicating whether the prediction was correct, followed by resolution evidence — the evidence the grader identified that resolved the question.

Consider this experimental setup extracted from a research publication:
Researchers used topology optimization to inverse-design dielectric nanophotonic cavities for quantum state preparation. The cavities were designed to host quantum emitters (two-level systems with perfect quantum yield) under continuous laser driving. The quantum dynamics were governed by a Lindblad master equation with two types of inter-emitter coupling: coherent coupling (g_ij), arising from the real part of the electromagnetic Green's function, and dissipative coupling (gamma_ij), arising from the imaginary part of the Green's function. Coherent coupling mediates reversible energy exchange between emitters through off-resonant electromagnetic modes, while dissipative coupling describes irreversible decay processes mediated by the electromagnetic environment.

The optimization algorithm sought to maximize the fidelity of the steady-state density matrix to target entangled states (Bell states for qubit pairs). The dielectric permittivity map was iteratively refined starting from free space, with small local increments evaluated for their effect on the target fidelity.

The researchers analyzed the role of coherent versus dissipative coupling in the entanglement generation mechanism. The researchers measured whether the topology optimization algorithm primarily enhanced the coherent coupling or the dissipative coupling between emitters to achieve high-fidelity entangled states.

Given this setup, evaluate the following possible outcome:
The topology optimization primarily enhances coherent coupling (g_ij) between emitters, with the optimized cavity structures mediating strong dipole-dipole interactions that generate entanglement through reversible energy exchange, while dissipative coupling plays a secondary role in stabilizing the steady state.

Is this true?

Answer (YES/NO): NO